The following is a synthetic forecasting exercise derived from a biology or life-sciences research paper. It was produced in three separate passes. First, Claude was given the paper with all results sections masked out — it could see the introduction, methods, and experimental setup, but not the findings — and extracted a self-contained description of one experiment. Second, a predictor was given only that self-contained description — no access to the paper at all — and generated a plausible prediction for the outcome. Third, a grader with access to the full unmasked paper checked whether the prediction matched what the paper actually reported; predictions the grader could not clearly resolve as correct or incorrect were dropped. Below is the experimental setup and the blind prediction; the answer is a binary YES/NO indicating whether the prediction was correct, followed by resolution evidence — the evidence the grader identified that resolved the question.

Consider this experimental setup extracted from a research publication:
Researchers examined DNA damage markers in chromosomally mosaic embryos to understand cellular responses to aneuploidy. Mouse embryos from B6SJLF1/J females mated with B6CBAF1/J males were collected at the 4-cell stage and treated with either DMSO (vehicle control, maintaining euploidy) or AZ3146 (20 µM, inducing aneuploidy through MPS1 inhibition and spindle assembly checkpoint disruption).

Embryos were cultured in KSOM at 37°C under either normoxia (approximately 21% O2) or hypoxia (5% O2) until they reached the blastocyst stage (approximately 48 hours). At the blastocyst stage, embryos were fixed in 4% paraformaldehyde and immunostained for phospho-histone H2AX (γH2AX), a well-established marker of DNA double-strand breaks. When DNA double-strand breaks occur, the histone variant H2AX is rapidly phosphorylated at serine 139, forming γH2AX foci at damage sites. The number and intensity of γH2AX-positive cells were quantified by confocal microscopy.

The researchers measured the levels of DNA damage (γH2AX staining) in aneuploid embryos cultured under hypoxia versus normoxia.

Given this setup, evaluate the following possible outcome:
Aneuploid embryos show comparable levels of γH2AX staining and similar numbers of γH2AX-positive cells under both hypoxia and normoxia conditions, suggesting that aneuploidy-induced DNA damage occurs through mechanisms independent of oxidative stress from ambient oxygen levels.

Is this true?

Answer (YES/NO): NO